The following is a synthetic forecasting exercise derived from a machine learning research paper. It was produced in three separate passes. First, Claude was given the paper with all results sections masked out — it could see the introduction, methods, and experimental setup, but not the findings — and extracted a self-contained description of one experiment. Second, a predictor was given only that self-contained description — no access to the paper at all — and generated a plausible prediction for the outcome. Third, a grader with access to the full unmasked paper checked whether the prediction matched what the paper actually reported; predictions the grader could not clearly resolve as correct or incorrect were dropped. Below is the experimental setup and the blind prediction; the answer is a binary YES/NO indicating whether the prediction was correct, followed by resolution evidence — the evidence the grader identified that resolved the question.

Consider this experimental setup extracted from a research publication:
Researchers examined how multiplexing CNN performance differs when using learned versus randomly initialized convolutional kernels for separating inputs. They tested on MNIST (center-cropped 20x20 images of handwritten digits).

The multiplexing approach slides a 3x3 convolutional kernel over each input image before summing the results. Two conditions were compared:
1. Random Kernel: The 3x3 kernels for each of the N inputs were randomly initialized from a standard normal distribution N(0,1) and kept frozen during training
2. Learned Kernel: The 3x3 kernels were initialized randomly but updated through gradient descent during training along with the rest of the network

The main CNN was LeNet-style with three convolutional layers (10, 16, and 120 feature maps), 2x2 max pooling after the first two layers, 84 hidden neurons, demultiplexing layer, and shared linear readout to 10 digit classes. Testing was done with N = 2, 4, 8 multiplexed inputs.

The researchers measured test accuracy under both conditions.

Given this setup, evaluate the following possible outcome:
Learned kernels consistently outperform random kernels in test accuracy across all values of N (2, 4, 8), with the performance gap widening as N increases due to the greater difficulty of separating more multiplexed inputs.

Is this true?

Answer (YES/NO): NO